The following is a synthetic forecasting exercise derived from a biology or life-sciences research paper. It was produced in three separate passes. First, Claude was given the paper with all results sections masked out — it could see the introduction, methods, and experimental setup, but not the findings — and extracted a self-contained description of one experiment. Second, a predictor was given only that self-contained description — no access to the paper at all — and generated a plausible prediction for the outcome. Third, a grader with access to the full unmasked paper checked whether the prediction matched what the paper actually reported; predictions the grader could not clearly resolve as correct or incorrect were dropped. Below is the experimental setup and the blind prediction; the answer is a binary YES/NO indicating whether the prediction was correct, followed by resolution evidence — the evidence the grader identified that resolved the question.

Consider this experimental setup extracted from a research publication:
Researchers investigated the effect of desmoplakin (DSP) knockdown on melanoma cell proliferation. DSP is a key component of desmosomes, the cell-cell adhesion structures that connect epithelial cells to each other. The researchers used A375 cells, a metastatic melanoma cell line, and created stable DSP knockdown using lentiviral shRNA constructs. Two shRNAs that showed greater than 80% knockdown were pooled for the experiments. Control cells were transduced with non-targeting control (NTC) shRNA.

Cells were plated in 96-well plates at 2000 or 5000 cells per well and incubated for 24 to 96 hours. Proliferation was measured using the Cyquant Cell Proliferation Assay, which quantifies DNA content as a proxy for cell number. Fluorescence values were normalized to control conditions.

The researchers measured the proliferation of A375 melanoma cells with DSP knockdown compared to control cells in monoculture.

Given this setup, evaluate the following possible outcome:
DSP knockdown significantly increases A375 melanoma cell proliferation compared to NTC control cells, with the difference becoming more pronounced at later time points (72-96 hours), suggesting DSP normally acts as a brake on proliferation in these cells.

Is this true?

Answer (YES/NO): NO